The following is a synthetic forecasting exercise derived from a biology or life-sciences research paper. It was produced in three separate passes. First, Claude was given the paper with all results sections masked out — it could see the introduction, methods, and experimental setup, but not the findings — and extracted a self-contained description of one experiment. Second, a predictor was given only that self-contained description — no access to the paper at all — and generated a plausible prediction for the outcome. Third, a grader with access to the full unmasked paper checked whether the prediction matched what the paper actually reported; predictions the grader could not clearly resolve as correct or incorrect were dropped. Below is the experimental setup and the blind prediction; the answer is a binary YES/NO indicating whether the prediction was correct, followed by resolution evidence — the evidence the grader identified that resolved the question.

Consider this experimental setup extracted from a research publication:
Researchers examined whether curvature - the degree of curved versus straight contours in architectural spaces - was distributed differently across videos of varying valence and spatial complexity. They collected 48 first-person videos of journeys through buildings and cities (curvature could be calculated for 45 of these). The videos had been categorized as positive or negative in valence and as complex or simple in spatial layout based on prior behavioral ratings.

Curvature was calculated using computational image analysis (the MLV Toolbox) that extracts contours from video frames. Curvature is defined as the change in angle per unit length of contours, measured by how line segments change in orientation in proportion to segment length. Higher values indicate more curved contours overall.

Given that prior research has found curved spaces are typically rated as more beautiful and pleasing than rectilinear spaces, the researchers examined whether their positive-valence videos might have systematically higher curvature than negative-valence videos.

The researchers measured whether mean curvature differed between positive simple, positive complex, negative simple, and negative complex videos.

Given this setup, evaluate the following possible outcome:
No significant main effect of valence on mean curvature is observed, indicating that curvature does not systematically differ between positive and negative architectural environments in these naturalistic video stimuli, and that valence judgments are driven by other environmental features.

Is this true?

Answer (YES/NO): YES